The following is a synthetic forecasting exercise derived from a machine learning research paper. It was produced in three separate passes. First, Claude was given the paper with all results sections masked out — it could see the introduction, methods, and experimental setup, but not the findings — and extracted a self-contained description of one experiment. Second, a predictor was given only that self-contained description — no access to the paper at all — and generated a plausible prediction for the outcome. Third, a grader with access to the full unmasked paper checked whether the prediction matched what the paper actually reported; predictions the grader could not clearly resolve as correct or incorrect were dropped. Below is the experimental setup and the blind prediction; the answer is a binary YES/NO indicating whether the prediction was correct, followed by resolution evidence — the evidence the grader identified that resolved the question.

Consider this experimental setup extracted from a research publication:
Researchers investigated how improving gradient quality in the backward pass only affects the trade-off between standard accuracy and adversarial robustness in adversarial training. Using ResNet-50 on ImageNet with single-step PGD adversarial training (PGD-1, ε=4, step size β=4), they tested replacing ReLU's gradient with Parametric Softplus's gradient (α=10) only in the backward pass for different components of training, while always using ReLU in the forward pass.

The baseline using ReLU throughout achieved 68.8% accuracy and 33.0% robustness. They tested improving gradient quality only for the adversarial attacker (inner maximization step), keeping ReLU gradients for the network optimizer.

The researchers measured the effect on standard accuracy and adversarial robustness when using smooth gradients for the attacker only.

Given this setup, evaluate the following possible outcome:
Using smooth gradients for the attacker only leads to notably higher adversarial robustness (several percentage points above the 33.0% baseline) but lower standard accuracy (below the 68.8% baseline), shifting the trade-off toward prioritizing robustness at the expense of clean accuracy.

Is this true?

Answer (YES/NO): NO